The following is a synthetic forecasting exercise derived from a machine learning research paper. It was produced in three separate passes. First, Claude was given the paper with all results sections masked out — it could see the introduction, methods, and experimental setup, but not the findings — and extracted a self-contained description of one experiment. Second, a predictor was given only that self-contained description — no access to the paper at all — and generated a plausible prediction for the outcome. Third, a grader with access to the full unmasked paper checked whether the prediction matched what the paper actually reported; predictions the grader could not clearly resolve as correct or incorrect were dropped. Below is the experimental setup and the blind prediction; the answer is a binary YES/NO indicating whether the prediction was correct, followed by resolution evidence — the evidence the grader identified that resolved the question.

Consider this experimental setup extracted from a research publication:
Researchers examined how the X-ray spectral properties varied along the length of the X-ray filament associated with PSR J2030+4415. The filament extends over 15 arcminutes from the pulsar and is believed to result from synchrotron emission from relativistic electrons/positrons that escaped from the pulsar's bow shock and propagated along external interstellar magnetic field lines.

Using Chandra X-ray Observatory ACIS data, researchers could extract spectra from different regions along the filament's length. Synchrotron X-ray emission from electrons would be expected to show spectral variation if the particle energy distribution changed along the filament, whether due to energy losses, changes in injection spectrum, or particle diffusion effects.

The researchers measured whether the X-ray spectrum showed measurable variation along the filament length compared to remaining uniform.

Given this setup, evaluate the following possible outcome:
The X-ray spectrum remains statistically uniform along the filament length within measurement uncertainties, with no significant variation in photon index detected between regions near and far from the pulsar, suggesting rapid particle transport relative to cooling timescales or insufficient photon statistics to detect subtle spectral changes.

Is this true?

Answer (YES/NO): NO